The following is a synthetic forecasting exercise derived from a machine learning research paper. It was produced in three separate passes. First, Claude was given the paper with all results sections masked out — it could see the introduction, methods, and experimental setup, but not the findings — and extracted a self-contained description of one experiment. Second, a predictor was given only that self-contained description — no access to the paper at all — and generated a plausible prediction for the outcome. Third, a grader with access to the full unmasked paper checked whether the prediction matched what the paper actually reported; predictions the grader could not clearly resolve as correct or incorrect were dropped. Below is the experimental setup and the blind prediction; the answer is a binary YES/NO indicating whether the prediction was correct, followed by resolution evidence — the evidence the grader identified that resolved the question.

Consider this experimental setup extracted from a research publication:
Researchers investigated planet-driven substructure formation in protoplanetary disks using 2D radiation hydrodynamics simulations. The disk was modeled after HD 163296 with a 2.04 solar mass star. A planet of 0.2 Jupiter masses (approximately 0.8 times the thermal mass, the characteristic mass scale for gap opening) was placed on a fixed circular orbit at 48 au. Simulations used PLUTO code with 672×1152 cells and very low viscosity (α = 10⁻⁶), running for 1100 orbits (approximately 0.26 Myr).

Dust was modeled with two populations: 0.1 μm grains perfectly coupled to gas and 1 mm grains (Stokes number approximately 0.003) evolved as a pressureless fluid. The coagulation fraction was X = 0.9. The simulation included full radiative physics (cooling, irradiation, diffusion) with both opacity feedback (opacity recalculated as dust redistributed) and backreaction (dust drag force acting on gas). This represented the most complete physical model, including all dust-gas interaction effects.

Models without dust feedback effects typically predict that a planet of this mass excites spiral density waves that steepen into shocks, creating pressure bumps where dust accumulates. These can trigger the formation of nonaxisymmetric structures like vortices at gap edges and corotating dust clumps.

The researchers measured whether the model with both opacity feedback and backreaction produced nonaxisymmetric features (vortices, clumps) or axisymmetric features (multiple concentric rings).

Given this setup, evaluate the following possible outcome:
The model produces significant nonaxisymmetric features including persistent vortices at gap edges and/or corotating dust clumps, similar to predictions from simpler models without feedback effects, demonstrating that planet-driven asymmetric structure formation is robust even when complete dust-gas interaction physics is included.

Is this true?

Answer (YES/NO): NO